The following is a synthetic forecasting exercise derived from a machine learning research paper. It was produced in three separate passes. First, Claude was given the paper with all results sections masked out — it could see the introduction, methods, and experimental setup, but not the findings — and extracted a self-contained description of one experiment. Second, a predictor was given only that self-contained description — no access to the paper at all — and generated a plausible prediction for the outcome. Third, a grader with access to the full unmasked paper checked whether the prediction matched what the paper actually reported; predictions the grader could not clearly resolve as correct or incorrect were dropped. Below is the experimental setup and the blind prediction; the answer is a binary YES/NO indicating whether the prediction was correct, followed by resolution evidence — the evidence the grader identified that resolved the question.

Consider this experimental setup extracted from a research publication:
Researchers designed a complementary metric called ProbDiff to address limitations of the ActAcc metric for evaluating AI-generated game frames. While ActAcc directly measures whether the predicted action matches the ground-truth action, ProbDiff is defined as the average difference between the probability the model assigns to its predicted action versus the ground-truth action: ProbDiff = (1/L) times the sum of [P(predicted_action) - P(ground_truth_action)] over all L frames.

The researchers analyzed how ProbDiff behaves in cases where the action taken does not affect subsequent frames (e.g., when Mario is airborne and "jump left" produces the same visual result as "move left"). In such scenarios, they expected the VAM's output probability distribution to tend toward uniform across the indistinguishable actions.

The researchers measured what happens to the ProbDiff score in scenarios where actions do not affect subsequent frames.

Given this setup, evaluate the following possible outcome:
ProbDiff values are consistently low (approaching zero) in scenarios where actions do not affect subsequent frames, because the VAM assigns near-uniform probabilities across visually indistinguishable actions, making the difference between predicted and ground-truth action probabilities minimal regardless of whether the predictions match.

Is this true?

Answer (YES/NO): NO